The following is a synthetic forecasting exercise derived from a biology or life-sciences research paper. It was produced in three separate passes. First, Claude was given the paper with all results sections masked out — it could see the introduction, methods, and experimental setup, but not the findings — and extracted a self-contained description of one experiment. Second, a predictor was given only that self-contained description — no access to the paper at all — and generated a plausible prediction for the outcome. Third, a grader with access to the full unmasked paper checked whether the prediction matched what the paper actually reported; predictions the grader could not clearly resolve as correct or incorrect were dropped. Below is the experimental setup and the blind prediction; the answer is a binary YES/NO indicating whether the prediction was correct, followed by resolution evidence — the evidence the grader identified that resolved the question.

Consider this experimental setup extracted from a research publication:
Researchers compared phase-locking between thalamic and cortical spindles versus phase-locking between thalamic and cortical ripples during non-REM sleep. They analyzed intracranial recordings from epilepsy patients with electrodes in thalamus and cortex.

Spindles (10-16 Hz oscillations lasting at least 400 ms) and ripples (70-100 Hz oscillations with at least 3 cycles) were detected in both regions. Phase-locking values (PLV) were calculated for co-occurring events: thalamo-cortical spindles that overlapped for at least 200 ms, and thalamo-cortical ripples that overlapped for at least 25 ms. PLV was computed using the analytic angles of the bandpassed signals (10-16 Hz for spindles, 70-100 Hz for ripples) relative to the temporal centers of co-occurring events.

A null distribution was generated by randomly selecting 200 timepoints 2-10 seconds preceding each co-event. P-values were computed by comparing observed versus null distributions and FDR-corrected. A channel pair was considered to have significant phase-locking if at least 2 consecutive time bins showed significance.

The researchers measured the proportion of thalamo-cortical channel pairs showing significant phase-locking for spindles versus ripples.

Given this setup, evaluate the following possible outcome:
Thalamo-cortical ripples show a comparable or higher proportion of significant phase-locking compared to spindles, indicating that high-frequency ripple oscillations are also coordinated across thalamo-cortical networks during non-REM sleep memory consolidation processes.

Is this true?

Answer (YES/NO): NO